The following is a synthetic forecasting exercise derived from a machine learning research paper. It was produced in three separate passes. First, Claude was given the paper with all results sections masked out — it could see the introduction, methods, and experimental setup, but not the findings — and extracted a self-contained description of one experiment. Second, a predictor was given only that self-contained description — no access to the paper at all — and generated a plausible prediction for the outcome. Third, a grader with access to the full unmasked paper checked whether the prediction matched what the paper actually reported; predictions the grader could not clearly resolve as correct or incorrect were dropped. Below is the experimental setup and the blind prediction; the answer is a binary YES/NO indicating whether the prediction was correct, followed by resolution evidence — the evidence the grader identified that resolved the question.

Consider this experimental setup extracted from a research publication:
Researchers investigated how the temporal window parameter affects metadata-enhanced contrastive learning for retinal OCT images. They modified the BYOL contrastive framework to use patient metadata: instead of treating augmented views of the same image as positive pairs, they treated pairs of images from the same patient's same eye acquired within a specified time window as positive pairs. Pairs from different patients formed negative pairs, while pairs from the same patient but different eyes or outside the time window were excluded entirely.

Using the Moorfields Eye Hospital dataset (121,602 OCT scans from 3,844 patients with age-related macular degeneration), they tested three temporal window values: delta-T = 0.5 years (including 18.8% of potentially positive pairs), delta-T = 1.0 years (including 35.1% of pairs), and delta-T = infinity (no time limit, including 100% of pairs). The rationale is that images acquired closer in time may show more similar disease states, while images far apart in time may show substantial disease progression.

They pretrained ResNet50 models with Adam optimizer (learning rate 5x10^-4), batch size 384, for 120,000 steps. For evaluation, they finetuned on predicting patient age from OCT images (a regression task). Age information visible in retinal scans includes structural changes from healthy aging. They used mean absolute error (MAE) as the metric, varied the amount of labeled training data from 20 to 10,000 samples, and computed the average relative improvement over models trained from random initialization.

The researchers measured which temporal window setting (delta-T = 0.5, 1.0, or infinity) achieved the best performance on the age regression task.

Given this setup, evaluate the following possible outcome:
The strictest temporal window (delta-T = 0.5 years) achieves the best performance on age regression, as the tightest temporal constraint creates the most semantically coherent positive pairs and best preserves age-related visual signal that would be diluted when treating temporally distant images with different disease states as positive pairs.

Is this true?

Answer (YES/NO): NO